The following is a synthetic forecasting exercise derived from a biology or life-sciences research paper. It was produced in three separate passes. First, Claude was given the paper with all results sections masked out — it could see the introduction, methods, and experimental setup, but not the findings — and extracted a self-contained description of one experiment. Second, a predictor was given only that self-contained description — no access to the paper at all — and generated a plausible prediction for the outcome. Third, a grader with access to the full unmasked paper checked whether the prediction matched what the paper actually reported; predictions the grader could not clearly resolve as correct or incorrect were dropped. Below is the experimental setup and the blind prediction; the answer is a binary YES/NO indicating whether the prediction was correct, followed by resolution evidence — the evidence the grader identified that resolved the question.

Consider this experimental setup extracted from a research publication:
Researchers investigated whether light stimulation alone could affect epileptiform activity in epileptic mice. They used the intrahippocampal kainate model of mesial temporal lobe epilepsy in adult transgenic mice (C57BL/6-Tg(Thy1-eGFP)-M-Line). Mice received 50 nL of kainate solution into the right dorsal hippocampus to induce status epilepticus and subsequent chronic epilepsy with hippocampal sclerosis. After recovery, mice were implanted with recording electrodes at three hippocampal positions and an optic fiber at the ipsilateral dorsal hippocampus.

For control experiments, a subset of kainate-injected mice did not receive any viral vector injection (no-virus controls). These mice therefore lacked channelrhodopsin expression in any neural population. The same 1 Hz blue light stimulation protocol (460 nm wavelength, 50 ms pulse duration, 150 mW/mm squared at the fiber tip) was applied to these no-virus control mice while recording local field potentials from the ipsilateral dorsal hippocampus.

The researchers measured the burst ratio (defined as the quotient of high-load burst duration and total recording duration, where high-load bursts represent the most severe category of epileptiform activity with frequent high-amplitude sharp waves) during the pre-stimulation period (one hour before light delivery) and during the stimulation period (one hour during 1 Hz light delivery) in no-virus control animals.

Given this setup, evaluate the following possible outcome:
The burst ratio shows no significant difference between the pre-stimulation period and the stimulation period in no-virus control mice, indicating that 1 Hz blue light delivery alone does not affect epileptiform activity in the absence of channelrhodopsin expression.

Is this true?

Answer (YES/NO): YES